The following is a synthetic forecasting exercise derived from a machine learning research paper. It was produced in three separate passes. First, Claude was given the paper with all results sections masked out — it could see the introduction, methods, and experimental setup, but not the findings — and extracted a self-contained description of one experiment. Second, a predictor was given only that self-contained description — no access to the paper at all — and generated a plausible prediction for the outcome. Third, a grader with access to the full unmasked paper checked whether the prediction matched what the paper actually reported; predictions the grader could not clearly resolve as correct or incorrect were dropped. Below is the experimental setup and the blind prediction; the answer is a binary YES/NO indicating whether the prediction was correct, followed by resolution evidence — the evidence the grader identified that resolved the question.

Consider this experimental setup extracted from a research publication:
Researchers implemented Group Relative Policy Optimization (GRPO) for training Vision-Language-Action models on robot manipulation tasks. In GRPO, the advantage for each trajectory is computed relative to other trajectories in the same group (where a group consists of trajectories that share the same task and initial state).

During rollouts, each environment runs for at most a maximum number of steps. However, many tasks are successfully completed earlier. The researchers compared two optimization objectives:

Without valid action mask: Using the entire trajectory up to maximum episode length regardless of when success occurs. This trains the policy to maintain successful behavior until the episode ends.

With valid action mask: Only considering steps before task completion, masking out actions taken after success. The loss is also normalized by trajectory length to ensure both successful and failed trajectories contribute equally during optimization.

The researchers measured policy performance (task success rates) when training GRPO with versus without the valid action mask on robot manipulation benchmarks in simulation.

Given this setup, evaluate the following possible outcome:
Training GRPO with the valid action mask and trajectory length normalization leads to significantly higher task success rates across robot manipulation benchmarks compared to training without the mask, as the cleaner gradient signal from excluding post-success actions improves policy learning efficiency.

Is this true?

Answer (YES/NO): NO